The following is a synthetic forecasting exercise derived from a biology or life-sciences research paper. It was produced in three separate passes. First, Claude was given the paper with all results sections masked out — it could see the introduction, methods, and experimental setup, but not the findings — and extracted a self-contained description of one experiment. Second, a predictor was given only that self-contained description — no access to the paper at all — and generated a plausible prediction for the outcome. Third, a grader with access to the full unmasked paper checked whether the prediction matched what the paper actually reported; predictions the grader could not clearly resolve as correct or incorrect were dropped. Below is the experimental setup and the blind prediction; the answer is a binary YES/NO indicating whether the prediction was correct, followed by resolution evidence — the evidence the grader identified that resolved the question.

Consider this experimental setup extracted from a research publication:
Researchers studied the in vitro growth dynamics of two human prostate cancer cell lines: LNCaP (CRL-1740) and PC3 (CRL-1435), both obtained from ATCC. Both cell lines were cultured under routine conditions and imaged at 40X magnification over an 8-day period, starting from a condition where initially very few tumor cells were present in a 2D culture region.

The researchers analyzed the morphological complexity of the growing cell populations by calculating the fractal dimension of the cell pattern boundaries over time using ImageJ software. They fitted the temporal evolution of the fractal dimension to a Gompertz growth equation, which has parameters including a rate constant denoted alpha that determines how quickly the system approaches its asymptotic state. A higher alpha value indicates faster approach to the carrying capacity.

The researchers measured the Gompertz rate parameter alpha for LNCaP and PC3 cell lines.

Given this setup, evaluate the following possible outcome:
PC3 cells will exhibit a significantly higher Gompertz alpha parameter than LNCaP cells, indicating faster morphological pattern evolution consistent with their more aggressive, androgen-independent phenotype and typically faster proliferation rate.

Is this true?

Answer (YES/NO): YES